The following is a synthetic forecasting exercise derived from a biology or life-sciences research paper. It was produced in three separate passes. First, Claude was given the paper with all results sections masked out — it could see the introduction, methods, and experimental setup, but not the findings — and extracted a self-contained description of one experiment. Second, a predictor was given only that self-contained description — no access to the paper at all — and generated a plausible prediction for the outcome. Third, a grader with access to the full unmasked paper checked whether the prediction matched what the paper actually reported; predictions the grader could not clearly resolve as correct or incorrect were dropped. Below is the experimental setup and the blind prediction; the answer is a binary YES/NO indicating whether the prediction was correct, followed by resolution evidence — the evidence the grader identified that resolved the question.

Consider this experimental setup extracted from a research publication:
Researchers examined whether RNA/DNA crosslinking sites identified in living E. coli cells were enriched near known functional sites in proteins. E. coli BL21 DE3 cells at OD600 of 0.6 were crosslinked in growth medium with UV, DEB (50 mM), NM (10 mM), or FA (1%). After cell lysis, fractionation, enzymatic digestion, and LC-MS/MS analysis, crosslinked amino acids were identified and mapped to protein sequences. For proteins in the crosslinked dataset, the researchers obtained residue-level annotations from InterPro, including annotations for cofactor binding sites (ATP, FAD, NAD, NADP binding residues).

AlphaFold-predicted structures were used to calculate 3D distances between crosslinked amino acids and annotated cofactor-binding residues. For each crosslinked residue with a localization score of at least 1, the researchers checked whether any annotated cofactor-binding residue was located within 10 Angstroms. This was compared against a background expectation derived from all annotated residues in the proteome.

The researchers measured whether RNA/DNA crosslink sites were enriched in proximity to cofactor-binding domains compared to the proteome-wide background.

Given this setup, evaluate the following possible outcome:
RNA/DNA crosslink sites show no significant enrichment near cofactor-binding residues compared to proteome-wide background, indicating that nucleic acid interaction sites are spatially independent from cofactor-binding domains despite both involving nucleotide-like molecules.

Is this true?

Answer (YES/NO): NO